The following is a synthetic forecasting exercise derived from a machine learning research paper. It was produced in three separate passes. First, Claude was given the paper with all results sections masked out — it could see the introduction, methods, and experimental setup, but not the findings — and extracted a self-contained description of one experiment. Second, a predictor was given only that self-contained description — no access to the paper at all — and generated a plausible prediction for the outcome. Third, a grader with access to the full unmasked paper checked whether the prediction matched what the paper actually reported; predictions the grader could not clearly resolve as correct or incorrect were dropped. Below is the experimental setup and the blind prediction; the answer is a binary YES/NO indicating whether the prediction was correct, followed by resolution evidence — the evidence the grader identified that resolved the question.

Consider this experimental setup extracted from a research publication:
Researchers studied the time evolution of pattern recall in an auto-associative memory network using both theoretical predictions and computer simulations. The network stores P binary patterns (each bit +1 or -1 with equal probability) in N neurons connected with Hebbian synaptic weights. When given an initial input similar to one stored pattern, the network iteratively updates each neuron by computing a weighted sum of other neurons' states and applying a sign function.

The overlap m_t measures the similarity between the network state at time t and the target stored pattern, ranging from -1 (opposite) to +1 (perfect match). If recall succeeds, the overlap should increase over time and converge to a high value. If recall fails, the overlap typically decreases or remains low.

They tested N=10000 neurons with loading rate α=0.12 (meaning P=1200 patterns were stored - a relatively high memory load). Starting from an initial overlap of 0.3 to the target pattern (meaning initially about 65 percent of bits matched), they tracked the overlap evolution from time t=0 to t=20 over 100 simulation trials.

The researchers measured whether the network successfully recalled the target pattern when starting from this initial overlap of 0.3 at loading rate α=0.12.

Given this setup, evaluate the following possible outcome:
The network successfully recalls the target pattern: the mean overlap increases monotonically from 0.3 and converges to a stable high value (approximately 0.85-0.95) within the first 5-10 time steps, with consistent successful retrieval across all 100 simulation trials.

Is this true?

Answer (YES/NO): NO